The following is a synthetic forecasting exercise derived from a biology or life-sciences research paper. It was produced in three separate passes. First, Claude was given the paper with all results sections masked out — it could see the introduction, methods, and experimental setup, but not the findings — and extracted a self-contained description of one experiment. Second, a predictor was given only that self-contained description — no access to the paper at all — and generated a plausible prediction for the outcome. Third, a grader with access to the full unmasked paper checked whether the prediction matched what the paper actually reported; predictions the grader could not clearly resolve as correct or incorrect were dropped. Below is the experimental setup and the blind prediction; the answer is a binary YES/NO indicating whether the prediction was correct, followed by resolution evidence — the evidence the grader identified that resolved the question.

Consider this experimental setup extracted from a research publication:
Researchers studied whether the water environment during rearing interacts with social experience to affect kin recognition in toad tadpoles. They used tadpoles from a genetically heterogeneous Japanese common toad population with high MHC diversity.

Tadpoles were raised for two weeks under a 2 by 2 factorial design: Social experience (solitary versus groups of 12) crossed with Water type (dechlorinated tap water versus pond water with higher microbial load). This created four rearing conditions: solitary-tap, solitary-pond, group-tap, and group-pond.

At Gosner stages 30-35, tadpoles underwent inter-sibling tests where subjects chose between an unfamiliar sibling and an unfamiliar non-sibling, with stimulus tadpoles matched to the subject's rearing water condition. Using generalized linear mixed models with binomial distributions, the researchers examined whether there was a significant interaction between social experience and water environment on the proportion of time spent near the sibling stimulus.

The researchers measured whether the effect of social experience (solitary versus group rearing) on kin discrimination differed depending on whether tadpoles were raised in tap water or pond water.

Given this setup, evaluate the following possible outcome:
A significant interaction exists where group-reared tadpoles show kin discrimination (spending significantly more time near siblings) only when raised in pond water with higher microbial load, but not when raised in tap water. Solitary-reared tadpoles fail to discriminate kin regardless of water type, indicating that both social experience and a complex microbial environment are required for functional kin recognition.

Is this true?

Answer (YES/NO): NO